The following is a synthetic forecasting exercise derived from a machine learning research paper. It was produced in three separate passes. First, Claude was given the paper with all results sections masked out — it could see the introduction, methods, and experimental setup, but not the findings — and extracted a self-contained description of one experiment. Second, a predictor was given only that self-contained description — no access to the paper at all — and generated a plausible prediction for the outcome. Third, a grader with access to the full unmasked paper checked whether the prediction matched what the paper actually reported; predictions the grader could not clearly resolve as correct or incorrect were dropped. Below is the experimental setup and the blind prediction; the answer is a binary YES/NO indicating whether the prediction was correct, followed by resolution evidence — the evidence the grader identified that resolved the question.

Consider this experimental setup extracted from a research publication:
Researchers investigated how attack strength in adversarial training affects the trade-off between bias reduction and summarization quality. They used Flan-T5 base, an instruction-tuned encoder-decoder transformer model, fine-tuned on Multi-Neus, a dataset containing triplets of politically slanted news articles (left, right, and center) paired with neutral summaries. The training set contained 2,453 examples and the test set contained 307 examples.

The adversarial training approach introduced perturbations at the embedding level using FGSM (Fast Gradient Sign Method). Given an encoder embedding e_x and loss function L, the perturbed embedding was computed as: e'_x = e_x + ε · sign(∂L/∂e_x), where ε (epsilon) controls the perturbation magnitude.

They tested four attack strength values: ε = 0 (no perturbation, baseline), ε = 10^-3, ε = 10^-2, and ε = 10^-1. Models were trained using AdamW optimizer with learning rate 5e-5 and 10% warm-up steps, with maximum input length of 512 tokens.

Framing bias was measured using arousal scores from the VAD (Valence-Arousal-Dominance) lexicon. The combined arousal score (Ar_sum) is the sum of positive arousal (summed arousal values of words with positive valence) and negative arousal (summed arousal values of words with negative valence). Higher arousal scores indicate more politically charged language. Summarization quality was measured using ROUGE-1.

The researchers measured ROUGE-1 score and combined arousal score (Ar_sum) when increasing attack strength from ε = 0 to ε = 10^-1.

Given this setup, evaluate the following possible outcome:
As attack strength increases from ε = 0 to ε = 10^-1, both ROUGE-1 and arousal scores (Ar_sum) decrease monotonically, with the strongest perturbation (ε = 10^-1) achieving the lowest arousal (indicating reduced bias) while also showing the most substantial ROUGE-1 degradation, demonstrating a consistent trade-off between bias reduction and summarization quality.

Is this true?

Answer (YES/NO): YES